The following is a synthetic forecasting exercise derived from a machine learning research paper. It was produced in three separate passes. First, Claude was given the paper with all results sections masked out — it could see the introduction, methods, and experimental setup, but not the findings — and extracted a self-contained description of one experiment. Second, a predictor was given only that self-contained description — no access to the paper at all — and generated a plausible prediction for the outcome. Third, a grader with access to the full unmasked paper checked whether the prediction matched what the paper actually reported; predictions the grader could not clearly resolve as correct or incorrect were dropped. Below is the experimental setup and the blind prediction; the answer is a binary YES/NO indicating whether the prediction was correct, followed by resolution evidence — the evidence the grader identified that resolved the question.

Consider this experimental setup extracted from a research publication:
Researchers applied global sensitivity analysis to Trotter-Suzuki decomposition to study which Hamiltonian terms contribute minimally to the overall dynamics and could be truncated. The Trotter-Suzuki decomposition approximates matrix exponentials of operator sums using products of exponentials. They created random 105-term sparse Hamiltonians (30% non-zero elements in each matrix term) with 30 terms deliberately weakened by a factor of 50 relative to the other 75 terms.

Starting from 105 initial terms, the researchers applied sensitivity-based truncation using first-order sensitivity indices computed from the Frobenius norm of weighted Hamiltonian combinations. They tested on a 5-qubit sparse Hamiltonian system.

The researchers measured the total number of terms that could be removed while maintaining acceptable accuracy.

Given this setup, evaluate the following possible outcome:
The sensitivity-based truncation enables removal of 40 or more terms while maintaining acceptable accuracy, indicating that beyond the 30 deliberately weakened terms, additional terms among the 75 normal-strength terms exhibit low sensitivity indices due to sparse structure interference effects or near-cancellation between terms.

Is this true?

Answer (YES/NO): NO